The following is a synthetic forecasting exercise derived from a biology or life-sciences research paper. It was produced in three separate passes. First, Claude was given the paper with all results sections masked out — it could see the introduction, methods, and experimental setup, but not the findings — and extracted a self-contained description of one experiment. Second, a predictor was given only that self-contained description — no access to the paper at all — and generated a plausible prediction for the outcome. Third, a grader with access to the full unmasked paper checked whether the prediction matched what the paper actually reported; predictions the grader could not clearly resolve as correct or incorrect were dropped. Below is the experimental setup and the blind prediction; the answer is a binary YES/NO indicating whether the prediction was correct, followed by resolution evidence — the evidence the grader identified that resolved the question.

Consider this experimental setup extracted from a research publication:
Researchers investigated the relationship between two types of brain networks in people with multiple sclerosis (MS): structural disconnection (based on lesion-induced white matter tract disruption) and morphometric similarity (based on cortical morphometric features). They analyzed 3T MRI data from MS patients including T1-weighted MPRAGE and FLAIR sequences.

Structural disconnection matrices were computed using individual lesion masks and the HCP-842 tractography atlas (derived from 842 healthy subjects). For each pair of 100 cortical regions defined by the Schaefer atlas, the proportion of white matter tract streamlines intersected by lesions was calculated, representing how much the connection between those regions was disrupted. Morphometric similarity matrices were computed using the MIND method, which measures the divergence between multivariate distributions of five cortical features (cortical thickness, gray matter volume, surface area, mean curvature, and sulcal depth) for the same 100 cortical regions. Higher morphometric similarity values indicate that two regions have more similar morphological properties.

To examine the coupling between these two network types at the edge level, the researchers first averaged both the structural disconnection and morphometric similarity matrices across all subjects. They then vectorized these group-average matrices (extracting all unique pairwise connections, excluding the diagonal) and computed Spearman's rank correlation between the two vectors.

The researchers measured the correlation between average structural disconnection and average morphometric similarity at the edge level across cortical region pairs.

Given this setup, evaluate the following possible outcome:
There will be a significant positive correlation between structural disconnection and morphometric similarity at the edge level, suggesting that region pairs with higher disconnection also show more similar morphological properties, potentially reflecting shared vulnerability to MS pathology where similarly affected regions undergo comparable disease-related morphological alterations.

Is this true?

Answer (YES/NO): YES